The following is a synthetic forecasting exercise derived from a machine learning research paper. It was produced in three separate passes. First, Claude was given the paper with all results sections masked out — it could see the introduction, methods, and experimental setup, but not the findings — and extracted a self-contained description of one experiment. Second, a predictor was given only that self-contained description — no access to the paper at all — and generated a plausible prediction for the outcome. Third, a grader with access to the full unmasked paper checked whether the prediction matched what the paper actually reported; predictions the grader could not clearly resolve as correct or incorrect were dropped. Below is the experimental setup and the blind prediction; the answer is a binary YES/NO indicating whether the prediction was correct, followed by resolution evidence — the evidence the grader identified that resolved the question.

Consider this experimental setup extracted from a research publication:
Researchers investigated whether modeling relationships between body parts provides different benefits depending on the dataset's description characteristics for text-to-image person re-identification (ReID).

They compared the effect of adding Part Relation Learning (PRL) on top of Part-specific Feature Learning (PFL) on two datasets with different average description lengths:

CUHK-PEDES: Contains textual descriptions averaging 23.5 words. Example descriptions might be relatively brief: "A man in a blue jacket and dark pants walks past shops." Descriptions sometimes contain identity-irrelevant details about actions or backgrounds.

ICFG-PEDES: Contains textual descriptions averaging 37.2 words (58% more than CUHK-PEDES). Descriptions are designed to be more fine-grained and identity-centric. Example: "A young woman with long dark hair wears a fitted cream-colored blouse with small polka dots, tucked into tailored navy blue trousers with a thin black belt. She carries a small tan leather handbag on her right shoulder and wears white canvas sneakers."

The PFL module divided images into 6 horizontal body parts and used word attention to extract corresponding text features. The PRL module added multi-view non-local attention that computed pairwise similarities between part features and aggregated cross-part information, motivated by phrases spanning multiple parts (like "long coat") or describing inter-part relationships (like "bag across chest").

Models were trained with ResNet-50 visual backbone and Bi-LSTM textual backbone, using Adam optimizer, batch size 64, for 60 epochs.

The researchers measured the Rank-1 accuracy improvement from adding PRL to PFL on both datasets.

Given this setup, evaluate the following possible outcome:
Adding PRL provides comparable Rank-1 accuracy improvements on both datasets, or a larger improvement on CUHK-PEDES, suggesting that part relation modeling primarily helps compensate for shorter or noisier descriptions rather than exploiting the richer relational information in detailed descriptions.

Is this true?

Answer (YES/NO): YES